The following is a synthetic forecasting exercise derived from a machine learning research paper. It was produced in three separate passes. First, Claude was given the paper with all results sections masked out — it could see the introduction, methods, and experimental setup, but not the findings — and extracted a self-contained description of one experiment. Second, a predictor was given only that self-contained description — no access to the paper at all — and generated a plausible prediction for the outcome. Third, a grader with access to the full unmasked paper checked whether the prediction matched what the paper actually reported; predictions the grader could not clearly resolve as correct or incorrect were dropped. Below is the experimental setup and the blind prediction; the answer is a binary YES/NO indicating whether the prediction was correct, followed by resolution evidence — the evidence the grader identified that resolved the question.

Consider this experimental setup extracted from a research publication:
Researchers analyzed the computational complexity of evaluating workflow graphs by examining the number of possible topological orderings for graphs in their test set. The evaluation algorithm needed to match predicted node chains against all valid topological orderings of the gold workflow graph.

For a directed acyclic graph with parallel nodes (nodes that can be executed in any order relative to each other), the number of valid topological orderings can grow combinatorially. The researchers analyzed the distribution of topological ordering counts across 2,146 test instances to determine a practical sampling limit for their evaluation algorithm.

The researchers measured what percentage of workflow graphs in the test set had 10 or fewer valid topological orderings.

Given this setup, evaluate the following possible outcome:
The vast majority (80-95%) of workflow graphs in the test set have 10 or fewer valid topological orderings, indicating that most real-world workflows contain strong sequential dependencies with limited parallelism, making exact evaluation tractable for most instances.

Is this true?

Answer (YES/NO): YES